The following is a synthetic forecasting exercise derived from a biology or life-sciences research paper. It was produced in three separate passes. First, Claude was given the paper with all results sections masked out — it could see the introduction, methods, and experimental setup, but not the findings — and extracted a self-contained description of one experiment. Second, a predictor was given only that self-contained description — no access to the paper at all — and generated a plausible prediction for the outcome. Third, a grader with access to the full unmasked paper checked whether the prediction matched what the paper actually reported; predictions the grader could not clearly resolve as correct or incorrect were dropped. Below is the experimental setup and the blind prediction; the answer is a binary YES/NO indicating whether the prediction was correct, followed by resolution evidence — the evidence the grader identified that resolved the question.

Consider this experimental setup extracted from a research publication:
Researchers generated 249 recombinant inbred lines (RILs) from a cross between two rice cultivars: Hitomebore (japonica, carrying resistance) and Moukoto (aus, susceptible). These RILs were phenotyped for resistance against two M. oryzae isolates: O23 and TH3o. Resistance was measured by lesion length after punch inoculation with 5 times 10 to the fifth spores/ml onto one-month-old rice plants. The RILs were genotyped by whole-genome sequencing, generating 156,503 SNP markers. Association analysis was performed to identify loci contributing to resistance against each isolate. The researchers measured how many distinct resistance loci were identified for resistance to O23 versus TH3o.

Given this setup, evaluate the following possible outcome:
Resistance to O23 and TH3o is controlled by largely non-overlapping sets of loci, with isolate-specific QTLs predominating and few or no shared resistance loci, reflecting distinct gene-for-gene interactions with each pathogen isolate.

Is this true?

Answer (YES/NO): NO